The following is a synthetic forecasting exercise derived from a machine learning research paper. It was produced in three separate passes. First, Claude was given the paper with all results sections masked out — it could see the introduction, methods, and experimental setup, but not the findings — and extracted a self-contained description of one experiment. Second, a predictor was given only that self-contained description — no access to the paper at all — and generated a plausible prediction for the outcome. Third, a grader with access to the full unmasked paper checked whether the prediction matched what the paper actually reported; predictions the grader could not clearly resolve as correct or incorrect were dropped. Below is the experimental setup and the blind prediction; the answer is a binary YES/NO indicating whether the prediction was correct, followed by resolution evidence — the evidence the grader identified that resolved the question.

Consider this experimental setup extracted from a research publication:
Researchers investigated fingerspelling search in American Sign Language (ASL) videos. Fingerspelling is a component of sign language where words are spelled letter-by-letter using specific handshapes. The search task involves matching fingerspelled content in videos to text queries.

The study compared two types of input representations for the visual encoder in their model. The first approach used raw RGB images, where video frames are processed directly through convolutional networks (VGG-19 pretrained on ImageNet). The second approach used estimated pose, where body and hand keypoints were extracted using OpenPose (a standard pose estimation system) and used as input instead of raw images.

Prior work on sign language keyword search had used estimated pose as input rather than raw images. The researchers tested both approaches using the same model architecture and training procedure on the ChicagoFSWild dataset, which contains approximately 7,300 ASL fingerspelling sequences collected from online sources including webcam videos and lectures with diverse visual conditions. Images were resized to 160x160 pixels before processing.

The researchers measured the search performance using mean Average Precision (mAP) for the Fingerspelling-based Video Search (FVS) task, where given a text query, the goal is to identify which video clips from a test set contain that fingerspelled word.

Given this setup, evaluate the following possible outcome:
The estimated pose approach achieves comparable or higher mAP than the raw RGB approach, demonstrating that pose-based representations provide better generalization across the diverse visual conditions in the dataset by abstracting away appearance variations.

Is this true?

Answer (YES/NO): NO